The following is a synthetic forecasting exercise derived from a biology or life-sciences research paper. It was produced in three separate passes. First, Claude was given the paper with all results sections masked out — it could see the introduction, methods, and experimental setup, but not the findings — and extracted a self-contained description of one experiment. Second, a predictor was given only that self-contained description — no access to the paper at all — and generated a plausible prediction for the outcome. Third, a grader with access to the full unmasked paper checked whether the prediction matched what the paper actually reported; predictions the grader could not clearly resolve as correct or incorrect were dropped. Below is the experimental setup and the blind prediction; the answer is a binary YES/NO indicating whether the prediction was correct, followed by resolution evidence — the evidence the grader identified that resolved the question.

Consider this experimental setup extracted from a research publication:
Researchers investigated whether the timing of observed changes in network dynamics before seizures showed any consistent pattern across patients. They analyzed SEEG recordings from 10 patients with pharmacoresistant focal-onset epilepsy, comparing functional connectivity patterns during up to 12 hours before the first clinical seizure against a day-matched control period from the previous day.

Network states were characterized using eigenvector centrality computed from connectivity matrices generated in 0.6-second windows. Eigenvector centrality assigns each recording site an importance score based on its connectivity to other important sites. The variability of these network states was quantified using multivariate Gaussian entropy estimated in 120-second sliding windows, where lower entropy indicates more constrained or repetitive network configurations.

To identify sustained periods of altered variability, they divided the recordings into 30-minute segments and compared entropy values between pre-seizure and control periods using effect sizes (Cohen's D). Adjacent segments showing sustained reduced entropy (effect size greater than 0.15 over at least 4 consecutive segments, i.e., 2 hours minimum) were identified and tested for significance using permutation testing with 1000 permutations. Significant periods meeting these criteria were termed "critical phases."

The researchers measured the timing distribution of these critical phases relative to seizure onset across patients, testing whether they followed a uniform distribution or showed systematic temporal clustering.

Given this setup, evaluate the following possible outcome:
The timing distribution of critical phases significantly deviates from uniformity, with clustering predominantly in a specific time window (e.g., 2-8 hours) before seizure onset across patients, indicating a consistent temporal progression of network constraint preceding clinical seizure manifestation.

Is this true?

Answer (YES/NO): YES